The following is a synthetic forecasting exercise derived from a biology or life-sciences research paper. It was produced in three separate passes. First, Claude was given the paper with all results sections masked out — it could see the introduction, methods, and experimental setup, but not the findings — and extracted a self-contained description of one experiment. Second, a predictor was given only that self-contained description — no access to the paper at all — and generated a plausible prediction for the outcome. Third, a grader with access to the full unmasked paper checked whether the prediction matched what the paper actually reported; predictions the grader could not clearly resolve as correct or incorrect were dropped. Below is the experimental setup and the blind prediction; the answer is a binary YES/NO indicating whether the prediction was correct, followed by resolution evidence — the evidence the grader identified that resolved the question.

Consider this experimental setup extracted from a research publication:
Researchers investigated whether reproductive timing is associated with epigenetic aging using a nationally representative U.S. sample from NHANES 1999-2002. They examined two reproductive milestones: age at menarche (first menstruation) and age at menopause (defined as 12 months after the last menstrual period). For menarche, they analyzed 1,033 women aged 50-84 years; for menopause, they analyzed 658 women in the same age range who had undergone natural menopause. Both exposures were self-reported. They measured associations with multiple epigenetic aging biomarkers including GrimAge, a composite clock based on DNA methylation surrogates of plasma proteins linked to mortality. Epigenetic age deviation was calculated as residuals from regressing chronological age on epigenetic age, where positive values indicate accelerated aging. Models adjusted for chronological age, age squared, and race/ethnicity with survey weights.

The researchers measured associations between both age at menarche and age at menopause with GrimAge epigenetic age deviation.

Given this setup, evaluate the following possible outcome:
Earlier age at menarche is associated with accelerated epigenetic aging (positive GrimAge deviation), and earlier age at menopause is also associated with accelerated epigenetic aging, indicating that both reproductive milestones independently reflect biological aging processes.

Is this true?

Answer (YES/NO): NO